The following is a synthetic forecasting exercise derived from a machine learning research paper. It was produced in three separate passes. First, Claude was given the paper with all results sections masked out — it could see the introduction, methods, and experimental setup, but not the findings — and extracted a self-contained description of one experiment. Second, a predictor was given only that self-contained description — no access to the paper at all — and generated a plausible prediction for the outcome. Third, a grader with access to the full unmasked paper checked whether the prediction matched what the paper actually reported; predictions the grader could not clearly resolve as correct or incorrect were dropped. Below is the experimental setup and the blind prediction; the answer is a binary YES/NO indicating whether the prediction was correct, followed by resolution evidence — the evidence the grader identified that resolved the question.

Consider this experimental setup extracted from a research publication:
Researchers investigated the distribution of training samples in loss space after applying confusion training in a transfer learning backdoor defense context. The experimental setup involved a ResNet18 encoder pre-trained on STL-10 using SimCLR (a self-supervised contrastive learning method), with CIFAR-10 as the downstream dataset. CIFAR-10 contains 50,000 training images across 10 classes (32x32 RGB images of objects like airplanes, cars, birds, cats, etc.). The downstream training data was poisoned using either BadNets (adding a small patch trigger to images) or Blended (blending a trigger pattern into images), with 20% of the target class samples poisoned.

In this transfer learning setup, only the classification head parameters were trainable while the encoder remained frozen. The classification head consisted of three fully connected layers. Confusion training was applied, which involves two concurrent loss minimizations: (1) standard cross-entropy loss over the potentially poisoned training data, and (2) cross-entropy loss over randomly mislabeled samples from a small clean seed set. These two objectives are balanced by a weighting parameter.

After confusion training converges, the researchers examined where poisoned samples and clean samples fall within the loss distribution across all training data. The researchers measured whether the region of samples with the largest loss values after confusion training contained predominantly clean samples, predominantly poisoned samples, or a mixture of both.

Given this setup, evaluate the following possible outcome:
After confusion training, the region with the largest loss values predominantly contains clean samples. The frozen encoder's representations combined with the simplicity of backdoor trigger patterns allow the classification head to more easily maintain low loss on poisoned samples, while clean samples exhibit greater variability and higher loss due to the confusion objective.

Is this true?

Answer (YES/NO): YES